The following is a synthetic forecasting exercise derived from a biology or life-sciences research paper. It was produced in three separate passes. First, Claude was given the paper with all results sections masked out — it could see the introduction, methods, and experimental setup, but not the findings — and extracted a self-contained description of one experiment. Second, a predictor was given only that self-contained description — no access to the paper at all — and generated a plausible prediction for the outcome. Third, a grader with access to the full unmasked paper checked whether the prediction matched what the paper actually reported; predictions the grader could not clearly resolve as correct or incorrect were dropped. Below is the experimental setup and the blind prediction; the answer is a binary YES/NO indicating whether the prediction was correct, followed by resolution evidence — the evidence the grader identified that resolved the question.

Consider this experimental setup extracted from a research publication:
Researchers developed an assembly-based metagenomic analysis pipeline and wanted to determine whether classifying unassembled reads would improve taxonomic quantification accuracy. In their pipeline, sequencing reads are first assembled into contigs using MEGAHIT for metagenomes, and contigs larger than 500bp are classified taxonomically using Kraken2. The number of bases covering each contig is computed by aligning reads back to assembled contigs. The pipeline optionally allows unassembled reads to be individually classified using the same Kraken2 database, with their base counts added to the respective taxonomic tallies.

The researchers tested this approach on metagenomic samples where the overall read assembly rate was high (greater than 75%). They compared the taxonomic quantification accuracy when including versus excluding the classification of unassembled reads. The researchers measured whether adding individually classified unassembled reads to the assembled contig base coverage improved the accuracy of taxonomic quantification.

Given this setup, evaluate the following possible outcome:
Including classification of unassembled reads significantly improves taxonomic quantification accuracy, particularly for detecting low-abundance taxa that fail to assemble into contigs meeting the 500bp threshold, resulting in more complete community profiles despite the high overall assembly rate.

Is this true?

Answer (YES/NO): NO